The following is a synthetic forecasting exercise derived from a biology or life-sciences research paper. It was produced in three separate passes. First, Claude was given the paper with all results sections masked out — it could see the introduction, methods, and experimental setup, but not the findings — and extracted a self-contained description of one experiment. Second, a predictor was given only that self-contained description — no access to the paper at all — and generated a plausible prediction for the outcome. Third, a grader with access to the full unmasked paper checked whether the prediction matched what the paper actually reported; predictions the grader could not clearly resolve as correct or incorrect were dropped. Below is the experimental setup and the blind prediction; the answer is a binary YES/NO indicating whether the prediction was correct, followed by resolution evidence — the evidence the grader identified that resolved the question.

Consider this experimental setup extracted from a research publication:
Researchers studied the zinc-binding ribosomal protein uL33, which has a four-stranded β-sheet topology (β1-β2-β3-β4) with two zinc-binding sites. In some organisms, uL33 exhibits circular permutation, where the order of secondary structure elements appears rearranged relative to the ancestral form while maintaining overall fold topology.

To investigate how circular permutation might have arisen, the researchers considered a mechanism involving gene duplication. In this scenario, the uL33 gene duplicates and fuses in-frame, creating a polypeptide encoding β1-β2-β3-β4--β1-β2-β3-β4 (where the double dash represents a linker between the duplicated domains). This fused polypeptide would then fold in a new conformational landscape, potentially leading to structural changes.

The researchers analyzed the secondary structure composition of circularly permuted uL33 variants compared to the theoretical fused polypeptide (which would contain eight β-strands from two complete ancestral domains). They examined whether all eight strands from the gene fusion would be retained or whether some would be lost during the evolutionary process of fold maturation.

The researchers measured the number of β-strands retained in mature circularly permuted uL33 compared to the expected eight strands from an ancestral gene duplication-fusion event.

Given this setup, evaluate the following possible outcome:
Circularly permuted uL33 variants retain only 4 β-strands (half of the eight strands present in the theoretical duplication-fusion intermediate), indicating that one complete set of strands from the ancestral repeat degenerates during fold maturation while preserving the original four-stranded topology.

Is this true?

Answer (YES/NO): YES